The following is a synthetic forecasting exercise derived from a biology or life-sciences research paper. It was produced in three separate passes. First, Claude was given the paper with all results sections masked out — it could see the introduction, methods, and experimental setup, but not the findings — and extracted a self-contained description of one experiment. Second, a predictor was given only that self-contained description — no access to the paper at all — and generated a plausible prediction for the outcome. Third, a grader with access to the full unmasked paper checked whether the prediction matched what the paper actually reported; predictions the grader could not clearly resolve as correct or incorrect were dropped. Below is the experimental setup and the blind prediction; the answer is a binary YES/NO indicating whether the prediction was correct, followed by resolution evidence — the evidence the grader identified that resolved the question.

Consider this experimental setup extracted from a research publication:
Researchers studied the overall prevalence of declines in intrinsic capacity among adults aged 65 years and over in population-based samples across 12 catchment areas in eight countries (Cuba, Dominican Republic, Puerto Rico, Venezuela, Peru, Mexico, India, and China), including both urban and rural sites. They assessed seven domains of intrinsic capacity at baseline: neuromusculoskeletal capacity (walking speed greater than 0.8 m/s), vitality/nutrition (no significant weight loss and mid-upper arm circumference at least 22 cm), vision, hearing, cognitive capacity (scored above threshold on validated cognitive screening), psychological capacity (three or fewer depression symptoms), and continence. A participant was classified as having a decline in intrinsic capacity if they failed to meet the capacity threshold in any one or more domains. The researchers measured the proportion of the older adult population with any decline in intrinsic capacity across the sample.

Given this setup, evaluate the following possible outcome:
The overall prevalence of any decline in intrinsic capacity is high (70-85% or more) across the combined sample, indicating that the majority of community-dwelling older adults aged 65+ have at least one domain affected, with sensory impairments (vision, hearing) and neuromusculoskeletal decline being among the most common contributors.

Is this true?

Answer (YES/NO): NO